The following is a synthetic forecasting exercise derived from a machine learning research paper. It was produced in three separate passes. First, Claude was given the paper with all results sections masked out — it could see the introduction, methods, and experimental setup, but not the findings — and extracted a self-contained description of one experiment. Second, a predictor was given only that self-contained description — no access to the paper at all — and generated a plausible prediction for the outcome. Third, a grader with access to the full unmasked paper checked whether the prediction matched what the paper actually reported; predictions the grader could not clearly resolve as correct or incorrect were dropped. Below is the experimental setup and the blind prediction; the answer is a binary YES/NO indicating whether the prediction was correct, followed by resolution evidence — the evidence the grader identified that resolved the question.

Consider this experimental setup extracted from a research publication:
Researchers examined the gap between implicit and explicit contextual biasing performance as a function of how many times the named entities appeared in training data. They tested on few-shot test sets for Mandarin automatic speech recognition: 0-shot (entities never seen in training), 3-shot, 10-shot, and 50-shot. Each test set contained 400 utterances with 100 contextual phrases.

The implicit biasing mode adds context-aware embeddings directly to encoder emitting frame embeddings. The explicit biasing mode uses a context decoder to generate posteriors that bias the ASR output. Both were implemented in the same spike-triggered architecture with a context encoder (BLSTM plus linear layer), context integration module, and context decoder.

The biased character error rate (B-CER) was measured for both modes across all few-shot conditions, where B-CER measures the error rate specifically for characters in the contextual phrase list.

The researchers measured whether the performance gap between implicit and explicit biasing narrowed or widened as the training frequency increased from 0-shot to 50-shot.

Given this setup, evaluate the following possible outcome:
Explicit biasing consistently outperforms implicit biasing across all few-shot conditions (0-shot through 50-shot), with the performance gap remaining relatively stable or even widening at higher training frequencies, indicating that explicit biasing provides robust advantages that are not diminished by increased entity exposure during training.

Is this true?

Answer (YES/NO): NO